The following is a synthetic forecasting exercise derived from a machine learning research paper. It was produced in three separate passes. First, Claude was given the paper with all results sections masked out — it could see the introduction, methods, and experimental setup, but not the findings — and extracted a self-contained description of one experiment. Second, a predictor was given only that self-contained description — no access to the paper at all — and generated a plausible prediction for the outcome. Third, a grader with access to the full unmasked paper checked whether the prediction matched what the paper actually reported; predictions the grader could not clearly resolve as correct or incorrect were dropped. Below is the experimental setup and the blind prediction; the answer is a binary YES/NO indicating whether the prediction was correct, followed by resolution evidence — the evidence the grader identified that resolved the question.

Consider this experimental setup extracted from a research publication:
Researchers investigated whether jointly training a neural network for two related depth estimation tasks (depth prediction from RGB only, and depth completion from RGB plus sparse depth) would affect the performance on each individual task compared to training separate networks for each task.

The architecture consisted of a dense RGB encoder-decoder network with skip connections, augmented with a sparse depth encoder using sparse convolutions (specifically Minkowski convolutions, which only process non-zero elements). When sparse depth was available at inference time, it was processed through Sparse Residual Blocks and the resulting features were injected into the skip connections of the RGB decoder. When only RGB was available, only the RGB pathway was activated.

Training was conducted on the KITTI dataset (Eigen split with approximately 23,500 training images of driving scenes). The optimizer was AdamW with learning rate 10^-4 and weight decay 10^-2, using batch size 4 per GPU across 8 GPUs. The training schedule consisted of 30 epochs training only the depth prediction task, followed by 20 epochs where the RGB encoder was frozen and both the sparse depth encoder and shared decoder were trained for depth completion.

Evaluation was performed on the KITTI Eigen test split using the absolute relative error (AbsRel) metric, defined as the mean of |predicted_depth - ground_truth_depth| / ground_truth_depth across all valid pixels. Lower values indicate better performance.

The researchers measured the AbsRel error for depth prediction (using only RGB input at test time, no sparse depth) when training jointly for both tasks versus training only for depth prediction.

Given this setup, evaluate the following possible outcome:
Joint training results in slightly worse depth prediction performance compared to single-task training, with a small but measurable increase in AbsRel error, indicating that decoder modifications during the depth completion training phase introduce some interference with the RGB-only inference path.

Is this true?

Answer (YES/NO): NO